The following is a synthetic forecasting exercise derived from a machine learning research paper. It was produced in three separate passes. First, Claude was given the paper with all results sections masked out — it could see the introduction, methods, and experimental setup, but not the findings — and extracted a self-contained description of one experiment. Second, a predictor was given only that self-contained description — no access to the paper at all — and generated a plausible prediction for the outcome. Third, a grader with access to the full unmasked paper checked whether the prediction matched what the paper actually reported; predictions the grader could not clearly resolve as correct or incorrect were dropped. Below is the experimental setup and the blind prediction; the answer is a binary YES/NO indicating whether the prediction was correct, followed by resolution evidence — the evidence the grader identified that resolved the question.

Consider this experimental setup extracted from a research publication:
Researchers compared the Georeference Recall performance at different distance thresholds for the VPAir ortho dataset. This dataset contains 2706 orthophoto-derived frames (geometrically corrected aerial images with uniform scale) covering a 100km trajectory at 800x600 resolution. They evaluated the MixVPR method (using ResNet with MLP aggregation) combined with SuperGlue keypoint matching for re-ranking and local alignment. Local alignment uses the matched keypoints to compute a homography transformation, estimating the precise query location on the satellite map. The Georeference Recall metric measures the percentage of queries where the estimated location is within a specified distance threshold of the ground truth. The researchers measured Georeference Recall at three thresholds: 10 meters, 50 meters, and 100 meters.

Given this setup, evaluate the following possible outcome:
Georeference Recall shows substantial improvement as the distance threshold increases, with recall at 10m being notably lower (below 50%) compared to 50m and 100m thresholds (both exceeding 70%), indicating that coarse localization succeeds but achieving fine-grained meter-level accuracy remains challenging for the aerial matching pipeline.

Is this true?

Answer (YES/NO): NO